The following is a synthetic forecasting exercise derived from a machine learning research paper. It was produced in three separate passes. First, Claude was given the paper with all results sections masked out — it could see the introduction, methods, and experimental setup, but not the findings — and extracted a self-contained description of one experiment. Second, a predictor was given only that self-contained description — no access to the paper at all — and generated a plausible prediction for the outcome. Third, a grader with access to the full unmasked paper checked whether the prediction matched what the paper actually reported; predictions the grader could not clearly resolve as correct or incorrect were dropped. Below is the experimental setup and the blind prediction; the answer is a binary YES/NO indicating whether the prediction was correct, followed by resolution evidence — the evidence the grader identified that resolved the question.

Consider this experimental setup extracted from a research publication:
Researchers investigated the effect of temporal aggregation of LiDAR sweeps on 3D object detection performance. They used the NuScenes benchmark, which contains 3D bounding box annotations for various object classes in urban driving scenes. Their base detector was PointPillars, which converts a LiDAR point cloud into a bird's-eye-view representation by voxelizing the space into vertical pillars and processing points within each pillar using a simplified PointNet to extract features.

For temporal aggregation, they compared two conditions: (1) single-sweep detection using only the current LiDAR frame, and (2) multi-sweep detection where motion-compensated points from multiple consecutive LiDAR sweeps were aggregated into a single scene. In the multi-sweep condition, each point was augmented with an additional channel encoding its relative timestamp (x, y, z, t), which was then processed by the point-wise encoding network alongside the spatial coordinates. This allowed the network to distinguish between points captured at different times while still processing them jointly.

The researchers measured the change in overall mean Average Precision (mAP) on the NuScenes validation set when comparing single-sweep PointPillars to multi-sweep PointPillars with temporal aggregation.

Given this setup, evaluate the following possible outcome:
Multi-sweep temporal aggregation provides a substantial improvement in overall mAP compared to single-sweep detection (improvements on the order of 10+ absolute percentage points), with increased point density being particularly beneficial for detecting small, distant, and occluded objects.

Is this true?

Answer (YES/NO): NO